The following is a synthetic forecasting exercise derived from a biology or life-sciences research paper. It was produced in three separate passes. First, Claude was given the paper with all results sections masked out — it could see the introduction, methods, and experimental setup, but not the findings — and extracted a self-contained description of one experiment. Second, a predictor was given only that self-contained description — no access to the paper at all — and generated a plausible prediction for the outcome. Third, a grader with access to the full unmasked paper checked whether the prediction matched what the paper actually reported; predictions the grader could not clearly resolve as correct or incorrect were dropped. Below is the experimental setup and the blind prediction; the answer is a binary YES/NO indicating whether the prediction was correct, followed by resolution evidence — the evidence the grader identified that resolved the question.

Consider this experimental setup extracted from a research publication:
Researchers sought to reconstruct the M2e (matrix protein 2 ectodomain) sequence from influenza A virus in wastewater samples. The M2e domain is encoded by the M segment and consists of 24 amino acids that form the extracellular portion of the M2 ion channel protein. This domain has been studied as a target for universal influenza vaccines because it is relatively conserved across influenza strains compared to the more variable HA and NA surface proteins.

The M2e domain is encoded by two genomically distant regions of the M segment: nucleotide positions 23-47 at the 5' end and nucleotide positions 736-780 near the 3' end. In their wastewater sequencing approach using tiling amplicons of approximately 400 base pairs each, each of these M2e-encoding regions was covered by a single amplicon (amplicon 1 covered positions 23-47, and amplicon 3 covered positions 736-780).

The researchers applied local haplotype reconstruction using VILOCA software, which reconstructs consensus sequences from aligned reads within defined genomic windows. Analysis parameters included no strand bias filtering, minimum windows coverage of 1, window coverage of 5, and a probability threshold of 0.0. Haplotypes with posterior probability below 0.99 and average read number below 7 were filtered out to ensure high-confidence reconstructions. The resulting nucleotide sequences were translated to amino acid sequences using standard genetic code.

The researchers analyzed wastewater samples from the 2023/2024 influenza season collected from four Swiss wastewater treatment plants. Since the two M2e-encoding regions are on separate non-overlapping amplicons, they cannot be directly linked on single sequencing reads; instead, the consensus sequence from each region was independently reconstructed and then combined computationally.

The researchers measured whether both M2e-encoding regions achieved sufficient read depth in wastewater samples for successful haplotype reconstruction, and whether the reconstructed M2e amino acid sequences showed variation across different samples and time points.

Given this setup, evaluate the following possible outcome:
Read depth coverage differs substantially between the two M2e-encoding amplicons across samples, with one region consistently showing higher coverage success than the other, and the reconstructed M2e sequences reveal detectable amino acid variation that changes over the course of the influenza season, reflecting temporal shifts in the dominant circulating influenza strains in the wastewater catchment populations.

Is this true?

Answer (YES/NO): NO